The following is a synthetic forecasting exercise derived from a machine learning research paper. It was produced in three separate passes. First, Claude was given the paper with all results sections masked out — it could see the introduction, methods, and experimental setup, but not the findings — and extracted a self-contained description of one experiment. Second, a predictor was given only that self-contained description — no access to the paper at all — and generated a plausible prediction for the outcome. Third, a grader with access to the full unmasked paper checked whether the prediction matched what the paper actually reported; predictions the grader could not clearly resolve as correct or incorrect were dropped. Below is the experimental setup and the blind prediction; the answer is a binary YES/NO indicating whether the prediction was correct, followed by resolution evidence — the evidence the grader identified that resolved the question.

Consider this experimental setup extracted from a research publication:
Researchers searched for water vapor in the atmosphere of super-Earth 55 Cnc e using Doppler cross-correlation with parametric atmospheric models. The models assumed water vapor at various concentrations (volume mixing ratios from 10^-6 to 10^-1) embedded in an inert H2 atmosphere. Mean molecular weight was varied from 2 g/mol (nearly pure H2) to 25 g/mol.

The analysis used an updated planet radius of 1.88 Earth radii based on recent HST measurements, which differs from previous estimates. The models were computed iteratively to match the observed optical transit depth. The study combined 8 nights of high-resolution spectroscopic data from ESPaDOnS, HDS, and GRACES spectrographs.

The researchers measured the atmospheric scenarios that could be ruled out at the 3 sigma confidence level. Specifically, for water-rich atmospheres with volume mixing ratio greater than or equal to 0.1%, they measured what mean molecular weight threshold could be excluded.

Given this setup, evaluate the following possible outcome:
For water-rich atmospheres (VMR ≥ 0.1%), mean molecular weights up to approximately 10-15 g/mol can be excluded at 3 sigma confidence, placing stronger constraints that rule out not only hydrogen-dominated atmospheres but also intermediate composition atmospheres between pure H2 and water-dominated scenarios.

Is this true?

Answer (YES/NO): YES